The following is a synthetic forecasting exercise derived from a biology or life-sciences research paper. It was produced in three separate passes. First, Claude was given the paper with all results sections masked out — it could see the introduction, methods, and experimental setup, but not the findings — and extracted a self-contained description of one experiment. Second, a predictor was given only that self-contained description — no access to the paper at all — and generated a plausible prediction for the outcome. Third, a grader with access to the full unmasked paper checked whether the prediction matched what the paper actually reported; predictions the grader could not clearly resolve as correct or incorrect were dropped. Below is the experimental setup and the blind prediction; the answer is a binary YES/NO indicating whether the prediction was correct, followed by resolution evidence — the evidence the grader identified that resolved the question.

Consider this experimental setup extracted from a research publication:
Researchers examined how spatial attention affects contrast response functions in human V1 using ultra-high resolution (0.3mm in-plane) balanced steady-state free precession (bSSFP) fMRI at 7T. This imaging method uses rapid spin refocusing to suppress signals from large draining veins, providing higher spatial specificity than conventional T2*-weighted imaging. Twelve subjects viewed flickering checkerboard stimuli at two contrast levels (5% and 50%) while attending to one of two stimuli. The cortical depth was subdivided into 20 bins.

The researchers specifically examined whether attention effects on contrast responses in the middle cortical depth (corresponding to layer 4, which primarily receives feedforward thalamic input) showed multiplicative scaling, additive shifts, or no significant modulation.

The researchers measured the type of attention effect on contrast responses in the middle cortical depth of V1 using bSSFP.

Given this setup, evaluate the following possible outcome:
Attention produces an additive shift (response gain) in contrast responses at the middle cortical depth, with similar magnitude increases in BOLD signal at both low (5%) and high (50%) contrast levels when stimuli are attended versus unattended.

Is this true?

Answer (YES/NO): NO